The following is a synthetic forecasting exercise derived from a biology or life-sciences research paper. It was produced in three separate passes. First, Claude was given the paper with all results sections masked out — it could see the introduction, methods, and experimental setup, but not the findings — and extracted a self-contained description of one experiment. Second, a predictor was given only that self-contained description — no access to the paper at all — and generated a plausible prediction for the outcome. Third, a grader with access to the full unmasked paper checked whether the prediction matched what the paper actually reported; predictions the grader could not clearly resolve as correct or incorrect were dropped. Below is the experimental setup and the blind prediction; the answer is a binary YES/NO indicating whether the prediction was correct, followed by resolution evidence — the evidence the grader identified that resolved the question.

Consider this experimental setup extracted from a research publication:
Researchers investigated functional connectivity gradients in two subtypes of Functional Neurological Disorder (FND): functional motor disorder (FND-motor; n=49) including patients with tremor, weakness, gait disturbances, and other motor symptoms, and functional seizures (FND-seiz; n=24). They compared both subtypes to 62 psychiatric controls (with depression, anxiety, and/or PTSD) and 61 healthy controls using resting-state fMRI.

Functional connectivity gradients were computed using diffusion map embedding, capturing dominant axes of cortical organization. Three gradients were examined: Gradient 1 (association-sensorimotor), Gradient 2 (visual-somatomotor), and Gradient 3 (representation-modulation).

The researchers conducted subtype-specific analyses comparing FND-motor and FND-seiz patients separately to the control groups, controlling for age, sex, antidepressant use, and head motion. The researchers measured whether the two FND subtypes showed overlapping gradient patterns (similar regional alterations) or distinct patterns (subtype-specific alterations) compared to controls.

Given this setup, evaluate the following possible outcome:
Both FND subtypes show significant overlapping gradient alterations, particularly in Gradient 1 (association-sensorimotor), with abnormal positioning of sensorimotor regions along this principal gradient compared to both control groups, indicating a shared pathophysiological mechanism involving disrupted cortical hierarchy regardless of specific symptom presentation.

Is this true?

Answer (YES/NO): NO